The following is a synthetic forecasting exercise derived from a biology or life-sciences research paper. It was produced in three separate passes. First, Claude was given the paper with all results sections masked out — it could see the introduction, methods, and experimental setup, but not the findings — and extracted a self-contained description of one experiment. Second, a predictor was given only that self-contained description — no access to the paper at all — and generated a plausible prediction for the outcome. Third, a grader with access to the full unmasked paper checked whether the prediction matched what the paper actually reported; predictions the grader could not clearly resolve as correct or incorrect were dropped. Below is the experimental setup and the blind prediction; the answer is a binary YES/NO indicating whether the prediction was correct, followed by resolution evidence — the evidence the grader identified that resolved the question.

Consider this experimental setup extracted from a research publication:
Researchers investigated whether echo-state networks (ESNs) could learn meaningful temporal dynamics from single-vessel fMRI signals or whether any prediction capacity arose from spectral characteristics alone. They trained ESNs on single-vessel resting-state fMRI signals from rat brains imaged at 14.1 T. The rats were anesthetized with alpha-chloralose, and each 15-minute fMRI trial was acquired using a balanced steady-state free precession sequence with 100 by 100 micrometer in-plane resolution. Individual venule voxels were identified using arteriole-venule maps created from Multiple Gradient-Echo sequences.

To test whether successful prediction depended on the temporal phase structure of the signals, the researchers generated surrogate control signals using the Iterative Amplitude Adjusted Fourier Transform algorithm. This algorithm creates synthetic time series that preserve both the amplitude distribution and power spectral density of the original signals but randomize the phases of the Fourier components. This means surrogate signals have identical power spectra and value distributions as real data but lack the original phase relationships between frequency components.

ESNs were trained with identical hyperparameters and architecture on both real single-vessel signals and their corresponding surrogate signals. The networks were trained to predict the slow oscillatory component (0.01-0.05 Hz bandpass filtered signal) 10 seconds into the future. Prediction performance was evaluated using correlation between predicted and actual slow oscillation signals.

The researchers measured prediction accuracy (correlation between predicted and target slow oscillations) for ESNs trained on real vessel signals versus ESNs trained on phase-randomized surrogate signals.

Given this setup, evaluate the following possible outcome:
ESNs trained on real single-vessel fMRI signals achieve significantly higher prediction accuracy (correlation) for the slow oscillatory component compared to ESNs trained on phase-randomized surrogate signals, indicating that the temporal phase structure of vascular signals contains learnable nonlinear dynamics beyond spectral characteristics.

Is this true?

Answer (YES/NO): YES